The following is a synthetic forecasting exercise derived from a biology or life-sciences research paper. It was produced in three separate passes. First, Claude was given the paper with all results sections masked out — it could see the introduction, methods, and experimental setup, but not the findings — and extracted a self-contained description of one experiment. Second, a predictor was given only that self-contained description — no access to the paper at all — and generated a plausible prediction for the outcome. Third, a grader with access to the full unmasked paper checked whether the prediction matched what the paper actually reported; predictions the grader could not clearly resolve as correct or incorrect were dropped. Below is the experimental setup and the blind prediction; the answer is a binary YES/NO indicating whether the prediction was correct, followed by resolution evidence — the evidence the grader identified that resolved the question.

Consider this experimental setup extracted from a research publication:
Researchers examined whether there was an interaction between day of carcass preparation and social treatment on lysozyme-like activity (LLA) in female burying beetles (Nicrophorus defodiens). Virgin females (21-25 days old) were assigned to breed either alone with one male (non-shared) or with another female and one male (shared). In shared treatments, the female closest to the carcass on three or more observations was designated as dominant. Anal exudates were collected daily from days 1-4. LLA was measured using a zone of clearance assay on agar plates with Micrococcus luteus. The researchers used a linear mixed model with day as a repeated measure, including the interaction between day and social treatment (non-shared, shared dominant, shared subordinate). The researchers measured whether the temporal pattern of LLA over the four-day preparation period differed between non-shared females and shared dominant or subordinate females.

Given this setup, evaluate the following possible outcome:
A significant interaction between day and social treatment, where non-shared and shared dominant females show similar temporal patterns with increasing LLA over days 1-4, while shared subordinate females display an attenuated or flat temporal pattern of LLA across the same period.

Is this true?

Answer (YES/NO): NO